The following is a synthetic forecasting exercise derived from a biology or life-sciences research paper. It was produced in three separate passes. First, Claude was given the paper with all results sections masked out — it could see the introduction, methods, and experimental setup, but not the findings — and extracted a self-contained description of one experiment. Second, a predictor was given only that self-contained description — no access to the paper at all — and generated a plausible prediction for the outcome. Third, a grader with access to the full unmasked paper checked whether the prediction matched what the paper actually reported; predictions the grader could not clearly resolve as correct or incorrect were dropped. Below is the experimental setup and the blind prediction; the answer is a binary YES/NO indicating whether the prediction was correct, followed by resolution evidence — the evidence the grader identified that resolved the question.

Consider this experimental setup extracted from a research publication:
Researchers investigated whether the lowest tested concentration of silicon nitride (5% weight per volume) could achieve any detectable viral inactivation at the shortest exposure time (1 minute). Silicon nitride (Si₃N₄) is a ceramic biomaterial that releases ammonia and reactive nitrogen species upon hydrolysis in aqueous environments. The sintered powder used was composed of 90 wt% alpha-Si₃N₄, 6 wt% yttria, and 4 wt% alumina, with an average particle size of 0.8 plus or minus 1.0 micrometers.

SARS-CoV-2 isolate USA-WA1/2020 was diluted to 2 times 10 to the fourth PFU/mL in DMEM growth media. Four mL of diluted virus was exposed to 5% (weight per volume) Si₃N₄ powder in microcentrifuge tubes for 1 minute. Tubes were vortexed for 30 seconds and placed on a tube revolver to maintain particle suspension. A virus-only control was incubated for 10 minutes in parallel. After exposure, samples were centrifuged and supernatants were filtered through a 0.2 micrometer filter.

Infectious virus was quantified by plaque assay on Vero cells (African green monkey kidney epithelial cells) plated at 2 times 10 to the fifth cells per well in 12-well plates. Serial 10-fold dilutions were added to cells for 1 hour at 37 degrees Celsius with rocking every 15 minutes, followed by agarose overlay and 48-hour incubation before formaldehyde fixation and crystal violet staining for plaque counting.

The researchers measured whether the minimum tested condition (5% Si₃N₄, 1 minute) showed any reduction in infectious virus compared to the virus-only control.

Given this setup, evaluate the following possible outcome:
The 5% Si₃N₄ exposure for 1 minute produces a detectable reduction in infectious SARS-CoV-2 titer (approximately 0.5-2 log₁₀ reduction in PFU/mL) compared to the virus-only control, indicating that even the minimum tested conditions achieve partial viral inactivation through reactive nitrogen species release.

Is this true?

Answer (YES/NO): YES